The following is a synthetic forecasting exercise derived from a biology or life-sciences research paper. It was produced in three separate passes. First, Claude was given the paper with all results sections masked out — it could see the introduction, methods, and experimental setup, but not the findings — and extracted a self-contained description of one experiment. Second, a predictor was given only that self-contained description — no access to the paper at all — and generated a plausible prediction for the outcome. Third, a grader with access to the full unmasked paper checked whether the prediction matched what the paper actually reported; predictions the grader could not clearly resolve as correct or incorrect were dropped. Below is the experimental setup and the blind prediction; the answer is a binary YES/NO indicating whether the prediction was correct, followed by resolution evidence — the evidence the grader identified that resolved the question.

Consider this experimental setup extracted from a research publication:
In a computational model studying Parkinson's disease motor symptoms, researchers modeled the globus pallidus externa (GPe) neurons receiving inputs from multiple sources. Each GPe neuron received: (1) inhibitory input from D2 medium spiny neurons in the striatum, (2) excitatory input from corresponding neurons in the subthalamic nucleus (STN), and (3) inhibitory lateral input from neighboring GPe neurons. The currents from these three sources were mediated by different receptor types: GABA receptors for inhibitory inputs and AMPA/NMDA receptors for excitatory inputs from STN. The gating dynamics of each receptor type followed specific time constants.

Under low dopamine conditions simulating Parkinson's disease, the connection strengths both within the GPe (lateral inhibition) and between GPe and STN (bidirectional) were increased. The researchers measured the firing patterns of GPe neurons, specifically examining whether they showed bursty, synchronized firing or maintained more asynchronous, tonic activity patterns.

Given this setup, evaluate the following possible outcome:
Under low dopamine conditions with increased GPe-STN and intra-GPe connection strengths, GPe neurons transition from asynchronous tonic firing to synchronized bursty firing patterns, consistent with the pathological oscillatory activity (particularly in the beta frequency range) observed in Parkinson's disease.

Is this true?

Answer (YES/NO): YES